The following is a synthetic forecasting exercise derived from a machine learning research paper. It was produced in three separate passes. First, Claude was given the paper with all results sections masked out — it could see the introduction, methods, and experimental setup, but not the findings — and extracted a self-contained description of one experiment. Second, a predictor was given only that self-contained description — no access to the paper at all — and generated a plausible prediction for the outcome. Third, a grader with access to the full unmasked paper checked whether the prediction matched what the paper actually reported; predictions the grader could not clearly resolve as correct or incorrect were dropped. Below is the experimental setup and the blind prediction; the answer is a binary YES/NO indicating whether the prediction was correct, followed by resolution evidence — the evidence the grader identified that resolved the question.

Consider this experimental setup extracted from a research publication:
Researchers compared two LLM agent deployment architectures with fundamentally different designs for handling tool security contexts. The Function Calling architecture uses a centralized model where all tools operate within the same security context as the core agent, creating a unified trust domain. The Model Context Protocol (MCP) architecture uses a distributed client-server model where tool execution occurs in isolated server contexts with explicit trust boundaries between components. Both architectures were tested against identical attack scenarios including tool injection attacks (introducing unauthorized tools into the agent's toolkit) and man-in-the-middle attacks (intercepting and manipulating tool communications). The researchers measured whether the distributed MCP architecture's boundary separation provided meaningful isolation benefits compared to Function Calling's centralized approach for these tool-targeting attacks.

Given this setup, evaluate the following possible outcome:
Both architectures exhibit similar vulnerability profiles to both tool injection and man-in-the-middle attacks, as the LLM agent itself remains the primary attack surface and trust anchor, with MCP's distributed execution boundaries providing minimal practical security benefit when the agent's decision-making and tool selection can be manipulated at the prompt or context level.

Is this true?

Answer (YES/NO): NO